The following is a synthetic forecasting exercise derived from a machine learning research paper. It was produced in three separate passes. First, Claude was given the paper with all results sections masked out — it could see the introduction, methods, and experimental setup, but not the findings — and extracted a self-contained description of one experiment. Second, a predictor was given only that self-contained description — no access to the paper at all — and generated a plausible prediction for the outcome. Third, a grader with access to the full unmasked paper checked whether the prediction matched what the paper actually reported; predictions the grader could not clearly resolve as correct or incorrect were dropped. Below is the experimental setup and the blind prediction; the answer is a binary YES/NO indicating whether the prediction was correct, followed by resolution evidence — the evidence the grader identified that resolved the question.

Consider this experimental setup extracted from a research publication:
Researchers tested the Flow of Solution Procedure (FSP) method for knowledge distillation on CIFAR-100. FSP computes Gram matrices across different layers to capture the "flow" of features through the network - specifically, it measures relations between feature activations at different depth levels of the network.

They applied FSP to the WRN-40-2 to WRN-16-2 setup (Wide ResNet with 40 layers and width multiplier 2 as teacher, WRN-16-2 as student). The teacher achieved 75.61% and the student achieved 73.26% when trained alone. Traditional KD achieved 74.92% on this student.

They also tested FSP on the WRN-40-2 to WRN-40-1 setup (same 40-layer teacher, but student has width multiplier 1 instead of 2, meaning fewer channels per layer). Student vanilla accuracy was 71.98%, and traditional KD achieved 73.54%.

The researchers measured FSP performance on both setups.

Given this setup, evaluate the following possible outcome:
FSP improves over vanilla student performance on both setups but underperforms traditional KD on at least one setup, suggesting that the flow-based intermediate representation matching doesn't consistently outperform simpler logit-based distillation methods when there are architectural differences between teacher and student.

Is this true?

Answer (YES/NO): NO